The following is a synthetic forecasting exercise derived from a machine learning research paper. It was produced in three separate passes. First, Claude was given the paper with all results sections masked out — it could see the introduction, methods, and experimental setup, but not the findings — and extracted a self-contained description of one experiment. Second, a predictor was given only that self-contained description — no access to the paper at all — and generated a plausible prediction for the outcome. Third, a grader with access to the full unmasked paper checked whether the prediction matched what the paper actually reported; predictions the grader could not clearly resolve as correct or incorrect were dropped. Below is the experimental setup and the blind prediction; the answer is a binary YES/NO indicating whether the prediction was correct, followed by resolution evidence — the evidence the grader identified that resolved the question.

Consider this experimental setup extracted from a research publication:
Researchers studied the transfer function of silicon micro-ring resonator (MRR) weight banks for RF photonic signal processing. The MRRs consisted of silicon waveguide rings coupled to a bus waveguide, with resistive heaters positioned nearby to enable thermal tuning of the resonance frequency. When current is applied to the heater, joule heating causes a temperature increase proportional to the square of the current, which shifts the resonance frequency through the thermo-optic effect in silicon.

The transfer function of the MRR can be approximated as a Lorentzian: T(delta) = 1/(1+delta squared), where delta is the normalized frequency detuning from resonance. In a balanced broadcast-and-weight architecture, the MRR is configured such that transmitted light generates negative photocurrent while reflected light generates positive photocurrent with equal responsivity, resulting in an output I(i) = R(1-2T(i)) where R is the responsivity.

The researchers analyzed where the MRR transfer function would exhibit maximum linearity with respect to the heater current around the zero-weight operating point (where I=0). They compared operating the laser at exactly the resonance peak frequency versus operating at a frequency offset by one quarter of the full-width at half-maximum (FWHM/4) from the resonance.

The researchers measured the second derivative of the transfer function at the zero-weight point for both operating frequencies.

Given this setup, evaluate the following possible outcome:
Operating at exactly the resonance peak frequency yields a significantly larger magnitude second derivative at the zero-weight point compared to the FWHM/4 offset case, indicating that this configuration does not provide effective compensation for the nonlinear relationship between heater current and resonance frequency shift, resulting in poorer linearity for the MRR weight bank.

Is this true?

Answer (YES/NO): YES